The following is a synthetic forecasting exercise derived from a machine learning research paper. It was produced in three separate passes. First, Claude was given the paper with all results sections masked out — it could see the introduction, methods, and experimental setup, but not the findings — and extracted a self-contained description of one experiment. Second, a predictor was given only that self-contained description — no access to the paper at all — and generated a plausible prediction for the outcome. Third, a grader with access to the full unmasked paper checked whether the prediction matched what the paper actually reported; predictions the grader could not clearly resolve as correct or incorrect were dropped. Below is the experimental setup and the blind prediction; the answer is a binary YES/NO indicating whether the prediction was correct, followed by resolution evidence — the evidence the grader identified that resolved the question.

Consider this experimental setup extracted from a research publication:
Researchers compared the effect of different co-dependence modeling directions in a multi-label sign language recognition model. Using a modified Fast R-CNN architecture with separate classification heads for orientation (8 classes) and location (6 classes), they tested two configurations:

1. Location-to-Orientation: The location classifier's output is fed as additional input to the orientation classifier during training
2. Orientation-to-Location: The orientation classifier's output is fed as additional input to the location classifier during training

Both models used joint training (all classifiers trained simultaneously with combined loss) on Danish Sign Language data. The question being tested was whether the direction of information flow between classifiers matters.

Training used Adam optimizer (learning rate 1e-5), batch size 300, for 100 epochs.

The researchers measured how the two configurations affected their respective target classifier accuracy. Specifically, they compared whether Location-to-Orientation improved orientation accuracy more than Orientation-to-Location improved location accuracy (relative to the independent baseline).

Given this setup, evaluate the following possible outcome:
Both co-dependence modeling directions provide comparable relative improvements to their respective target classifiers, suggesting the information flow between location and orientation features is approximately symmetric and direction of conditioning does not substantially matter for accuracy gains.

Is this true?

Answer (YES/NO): NO